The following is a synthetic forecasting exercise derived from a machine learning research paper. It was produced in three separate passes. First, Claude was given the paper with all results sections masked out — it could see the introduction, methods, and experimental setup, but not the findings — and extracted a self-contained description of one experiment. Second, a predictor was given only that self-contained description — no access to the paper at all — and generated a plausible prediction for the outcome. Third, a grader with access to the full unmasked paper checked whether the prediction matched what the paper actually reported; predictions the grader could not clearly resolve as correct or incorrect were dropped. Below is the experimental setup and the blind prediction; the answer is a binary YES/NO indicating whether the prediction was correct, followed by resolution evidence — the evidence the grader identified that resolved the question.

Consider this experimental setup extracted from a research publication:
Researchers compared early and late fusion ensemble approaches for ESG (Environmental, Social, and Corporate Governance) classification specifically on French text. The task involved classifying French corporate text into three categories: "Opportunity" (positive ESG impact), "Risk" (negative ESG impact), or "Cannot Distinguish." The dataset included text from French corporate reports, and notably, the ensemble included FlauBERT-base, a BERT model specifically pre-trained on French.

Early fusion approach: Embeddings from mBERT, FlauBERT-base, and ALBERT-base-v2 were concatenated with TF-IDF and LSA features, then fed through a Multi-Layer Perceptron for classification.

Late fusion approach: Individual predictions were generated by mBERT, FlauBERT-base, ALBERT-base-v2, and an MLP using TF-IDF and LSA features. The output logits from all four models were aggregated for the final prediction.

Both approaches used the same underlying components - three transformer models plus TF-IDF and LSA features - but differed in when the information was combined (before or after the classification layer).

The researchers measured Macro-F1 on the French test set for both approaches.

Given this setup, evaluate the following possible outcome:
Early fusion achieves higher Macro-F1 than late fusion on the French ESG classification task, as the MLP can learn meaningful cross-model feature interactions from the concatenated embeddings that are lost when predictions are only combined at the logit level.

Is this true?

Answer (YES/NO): YES